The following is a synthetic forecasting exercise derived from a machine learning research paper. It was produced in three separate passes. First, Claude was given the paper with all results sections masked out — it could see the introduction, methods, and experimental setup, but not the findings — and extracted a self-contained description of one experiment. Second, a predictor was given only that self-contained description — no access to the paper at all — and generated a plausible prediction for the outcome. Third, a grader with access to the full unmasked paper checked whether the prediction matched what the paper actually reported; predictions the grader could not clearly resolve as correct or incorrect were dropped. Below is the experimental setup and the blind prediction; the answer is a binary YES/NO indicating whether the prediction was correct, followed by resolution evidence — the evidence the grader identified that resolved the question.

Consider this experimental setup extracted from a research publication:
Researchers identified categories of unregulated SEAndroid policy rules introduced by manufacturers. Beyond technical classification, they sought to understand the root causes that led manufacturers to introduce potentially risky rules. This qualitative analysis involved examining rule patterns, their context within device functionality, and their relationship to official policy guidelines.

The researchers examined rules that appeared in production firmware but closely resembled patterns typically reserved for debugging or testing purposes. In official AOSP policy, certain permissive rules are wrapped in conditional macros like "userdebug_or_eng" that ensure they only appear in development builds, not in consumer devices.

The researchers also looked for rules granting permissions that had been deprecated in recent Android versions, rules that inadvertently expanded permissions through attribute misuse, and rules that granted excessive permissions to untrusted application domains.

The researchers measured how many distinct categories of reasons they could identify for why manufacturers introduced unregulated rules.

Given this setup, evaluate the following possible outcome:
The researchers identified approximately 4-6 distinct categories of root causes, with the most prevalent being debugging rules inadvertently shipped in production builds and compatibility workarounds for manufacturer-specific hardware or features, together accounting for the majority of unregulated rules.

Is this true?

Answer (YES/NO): NO